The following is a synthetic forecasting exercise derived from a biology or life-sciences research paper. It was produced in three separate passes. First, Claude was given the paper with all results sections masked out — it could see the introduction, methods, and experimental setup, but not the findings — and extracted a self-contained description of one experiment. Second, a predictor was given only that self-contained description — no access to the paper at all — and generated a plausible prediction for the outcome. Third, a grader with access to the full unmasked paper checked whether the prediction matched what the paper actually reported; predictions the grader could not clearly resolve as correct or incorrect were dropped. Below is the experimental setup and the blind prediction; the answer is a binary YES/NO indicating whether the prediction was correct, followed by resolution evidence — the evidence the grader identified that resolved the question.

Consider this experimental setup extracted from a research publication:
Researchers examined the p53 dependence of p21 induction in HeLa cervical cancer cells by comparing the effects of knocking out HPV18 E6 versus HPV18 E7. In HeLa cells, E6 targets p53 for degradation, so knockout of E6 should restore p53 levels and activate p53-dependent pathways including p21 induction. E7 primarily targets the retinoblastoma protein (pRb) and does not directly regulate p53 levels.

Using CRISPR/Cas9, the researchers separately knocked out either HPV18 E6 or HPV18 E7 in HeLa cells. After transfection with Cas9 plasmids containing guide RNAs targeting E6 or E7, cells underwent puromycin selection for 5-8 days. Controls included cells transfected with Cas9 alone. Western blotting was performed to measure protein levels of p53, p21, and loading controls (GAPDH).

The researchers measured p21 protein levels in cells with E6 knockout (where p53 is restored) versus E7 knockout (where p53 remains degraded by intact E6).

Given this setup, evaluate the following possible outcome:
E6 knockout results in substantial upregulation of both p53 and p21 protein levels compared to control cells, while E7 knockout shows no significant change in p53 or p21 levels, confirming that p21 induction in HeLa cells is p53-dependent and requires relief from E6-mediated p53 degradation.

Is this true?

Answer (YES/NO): NO